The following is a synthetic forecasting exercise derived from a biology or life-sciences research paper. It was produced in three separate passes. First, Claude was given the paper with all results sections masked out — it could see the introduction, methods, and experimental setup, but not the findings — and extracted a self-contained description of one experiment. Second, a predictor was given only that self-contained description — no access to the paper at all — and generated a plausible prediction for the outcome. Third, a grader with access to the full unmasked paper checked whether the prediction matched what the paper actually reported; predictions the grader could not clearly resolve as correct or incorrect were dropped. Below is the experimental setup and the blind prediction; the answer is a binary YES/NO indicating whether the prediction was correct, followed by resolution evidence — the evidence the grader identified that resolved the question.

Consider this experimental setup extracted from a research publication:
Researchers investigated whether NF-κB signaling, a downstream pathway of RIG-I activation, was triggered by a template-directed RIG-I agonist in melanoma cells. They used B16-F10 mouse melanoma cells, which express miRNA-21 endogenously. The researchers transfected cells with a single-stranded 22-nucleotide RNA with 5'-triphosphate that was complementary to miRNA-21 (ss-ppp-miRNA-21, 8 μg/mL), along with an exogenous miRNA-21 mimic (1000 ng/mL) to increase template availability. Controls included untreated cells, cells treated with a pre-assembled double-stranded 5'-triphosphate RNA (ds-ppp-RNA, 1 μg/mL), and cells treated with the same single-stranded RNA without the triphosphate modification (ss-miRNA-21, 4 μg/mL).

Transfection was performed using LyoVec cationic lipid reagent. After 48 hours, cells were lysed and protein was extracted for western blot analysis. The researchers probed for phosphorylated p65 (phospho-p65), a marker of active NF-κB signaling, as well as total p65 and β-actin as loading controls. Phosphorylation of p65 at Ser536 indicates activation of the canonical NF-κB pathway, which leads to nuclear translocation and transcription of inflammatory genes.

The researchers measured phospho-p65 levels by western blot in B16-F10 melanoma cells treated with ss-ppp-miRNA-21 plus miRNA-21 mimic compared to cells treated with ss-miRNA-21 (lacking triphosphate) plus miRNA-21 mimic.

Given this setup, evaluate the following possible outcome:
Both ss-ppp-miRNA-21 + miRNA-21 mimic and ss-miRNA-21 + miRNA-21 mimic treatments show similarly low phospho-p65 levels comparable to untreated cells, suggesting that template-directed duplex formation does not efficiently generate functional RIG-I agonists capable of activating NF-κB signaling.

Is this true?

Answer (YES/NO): NO